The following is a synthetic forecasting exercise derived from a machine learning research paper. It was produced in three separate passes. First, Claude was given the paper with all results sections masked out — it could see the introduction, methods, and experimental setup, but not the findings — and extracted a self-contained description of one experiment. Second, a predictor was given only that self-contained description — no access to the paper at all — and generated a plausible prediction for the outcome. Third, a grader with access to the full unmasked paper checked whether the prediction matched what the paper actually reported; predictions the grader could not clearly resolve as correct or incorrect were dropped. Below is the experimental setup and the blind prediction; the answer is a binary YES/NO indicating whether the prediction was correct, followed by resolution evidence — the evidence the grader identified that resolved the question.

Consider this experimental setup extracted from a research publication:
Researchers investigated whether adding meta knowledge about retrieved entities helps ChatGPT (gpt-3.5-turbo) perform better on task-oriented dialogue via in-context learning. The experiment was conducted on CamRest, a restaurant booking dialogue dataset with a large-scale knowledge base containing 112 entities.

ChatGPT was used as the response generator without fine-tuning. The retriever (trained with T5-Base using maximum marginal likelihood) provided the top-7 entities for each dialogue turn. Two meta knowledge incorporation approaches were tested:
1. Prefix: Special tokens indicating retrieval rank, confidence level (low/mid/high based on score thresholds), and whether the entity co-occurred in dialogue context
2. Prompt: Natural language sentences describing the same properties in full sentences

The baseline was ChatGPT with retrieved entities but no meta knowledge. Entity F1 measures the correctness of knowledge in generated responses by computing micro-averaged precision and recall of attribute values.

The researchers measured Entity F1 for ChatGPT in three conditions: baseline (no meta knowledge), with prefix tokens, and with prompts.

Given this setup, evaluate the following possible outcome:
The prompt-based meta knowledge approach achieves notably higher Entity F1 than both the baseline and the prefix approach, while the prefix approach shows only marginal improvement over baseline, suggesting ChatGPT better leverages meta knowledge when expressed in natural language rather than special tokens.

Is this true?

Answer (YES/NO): NO